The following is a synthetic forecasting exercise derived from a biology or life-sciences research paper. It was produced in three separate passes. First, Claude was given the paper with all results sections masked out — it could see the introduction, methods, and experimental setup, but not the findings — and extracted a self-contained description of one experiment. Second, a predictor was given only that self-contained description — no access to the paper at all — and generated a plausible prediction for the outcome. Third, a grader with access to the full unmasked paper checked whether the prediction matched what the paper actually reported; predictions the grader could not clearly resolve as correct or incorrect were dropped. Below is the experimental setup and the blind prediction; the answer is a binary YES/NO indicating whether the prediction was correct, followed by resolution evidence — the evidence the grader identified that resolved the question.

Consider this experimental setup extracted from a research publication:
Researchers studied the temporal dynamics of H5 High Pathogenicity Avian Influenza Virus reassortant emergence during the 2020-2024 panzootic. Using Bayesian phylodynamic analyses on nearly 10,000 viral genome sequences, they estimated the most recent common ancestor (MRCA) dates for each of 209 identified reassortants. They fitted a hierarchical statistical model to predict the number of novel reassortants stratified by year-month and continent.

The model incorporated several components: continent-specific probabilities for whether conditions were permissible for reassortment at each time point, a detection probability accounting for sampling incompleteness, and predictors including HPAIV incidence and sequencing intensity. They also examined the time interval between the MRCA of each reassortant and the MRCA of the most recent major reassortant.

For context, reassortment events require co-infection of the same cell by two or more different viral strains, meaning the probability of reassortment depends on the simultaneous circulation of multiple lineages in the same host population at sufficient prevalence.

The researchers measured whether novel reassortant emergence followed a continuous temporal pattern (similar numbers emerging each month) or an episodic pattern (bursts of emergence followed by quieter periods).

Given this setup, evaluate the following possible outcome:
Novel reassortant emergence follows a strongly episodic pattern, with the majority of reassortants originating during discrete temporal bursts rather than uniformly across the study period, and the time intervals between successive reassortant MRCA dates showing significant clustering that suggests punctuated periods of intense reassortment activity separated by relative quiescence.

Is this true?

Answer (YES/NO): YES